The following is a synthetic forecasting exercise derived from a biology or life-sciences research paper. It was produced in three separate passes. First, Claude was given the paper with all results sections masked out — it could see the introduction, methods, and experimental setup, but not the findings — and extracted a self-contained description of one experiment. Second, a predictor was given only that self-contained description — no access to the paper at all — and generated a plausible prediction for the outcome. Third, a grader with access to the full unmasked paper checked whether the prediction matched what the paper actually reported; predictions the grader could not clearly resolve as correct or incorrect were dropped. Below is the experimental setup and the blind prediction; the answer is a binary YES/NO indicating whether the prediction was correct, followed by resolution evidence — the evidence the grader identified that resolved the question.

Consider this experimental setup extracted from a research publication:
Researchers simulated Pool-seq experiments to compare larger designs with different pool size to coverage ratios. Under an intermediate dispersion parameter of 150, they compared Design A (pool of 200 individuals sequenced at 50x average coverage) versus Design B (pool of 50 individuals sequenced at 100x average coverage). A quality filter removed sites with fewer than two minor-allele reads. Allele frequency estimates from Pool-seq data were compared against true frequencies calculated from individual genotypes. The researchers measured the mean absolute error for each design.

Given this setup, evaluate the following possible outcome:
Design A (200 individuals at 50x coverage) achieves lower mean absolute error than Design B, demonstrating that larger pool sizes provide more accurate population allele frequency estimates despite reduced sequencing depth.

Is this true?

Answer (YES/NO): NO